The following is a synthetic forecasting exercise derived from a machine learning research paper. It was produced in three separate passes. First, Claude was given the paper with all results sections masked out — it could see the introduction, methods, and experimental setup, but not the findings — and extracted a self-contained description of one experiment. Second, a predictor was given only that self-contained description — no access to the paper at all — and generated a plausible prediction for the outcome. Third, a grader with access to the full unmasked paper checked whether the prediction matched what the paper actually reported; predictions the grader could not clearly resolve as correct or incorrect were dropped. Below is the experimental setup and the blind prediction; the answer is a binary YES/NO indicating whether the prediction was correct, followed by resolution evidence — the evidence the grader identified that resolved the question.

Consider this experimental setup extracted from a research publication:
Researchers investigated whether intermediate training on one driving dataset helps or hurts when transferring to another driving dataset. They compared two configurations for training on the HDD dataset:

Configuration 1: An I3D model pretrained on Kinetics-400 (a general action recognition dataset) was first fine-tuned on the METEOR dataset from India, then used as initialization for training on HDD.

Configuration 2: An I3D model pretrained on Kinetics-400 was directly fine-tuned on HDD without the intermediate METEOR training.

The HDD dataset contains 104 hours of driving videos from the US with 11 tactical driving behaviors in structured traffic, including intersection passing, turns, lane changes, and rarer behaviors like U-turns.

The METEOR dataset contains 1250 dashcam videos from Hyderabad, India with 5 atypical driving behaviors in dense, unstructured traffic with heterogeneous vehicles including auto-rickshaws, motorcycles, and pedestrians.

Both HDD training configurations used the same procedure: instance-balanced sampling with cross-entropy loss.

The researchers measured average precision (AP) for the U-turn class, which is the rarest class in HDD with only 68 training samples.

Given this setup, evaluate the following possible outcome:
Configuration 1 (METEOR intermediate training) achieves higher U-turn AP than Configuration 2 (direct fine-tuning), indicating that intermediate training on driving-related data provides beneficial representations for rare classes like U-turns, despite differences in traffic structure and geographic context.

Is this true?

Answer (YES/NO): NO